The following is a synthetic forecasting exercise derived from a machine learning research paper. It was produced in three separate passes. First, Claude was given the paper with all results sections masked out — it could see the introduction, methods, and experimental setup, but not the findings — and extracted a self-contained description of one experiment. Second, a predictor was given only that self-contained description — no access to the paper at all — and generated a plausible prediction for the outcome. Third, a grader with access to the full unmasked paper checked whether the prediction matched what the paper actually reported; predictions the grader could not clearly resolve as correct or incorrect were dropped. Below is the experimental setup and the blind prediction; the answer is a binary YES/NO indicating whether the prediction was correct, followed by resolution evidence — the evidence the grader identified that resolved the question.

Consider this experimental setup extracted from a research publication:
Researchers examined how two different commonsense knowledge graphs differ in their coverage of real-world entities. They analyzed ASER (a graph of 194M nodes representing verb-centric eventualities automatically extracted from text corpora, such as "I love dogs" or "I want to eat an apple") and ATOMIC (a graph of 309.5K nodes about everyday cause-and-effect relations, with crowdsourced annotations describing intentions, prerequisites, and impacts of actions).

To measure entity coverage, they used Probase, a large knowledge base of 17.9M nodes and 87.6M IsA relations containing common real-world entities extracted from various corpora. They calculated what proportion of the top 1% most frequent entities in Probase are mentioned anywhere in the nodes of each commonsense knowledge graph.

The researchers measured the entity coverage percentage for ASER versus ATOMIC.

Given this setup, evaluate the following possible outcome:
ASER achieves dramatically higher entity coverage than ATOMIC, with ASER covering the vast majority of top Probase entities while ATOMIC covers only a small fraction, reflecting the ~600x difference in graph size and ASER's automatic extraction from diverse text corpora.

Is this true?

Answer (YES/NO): NO